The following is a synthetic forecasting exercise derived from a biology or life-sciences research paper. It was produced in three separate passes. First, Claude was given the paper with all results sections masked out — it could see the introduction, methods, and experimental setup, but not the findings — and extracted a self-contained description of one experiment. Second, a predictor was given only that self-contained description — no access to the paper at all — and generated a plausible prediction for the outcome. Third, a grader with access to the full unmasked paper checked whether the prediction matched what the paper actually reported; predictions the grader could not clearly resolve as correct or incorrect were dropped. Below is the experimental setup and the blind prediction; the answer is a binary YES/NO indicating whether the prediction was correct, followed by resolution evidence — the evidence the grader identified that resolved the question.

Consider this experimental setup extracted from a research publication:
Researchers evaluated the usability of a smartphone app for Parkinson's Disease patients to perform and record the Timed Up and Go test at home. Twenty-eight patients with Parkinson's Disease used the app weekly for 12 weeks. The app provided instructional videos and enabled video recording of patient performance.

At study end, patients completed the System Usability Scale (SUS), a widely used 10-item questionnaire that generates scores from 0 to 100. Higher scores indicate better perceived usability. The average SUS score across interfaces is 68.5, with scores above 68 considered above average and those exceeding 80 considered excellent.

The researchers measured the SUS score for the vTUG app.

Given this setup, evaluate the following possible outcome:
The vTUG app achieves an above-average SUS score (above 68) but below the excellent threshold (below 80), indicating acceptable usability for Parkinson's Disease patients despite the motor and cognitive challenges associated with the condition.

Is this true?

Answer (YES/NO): YES